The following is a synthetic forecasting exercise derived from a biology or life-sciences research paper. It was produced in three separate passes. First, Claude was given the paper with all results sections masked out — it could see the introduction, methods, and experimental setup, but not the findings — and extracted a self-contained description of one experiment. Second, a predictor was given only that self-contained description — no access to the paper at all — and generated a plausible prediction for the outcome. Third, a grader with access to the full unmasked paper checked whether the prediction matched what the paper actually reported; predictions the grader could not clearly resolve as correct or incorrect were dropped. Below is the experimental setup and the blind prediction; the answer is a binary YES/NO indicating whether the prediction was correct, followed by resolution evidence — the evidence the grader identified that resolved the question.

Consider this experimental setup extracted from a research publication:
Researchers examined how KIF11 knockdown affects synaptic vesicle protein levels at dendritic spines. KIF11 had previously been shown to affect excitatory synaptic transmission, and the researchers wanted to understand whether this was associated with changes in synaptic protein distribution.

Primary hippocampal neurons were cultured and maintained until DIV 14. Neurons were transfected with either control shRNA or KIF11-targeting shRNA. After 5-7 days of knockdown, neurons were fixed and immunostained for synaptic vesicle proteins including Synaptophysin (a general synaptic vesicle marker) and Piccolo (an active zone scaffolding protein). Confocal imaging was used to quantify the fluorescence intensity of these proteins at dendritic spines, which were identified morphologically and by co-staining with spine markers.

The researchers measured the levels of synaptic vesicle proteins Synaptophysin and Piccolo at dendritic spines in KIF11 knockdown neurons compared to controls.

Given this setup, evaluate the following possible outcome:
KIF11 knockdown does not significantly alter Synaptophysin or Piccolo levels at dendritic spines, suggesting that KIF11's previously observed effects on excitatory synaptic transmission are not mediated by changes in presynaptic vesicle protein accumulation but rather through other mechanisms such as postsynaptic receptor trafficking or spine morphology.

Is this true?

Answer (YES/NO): NO